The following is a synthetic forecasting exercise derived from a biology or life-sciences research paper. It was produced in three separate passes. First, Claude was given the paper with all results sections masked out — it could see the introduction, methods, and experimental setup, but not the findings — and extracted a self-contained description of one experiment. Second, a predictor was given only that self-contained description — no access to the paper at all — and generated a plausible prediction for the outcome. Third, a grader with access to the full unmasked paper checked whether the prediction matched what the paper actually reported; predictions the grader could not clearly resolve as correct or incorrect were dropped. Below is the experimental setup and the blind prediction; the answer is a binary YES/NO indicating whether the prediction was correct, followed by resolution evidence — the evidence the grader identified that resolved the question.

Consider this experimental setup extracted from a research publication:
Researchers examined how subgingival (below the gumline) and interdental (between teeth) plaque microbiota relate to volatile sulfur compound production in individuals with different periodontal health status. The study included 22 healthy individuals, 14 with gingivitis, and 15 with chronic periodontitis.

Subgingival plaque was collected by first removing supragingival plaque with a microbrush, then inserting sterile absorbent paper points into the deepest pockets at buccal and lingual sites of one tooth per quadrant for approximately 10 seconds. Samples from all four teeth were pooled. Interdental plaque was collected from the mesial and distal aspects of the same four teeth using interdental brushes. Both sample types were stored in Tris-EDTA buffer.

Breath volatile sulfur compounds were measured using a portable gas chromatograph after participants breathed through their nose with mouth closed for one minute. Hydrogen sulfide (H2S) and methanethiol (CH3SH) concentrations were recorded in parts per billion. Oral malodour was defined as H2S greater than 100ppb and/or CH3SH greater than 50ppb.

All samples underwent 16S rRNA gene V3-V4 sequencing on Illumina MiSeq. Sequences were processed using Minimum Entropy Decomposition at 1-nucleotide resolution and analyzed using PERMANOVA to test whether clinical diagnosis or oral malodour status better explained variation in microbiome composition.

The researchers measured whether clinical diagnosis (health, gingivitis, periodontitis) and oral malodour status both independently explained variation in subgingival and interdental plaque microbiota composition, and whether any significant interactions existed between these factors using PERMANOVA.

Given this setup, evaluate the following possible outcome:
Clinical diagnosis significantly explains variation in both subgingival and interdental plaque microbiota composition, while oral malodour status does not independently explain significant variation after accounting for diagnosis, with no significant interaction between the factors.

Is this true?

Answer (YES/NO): YES